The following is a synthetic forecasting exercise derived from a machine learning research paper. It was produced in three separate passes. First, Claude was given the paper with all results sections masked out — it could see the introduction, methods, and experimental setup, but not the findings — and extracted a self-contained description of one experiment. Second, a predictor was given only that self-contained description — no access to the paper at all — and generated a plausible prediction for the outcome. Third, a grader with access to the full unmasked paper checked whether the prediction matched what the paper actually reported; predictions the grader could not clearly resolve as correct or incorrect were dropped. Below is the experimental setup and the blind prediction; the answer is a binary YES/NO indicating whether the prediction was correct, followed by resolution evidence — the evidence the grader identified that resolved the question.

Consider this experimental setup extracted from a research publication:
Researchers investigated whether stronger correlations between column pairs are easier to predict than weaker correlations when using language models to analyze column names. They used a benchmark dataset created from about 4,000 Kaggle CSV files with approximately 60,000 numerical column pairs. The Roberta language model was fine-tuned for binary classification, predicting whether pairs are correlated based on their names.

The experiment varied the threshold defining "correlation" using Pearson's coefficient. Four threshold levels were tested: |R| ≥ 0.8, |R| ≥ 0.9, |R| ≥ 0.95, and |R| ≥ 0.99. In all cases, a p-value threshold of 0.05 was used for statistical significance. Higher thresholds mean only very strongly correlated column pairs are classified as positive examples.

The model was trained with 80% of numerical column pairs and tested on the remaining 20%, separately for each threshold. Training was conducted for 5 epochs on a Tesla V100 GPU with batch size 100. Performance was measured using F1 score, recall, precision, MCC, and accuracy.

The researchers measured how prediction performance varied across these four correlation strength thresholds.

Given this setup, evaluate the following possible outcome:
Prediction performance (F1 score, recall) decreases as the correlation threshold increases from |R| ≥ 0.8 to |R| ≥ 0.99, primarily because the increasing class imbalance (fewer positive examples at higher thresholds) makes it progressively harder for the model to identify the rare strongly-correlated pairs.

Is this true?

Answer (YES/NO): NO